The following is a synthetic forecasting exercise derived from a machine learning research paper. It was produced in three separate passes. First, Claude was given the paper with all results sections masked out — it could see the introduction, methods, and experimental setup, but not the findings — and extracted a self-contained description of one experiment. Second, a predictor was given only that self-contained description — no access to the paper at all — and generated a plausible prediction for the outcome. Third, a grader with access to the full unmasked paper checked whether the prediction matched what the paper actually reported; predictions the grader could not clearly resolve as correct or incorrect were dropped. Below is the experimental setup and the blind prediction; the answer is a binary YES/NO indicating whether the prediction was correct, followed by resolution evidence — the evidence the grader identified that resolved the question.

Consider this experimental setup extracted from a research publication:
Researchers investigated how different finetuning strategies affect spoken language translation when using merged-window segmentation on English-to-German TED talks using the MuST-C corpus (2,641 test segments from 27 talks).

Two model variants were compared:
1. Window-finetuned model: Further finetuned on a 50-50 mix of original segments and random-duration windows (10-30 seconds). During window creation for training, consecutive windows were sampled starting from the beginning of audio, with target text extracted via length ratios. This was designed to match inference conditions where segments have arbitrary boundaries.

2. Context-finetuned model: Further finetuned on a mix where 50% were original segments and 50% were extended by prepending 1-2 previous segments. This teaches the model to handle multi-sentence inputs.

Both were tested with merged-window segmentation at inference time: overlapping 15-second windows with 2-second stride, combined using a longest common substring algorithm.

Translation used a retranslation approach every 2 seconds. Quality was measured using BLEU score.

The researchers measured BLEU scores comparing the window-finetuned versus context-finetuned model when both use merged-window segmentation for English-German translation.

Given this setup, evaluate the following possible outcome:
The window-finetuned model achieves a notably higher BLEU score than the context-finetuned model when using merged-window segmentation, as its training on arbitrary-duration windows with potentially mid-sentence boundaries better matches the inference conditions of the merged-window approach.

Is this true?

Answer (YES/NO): NO